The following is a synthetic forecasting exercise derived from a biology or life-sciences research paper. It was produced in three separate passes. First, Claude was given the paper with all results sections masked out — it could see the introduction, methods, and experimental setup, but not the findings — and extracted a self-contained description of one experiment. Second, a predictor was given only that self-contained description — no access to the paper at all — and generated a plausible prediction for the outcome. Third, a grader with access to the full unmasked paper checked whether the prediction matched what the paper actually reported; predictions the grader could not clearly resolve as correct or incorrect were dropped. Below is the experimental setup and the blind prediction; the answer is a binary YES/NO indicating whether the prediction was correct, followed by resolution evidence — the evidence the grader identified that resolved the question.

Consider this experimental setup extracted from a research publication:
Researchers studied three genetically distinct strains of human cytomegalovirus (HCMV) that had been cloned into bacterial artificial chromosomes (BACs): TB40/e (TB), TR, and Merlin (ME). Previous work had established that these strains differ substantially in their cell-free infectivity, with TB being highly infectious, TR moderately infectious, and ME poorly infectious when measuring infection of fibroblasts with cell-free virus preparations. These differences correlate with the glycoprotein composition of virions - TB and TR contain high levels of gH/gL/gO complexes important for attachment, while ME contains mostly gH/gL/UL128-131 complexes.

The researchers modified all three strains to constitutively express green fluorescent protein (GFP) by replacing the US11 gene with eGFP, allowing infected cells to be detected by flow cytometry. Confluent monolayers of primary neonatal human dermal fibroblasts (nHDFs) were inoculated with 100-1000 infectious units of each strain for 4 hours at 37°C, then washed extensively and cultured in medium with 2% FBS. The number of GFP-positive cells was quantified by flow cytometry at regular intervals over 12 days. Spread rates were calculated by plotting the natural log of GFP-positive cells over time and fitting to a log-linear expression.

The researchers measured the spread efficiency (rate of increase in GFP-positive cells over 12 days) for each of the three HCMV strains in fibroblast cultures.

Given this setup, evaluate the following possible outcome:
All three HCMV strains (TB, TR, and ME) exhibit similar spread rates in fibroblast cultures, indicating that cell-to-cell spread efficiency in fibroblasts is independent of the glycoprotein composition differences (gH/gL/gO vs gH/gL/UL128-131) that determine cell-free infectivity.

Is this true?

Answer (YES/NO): YES